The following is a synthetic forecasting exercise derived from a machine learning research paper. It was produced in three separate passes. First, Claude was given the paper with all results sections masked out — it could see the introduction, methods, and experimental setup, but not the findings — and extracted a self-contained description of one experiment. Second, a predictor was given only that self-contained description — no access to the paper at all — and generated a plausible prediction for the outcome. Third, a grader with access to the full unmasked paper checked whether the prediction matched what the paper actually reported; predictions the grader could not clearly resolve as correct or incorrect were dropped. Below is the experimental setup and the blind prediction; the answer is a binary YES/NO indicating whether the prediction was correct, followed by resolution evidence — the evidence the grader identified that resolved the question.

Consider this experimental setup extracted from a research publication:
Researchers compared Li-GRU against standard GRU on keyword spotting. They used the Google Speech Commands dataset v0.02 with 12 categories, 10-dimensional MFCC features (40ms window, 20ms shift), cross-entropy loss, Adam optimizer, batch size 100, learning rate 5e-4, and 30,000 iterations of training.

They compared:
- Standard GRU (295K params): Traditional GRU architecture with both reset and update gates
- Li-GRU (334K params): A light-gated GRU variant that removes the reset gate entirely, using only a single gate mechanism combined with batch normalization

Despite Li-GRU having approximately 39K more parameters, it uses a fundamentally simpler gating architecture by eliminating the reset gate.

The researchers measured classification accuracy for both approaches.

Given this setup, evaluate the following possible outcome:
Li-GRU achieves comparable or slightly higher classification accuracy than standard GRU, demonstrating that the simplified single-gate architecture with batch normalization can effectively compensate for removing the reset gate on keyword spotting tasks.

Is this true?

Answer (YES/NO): NO